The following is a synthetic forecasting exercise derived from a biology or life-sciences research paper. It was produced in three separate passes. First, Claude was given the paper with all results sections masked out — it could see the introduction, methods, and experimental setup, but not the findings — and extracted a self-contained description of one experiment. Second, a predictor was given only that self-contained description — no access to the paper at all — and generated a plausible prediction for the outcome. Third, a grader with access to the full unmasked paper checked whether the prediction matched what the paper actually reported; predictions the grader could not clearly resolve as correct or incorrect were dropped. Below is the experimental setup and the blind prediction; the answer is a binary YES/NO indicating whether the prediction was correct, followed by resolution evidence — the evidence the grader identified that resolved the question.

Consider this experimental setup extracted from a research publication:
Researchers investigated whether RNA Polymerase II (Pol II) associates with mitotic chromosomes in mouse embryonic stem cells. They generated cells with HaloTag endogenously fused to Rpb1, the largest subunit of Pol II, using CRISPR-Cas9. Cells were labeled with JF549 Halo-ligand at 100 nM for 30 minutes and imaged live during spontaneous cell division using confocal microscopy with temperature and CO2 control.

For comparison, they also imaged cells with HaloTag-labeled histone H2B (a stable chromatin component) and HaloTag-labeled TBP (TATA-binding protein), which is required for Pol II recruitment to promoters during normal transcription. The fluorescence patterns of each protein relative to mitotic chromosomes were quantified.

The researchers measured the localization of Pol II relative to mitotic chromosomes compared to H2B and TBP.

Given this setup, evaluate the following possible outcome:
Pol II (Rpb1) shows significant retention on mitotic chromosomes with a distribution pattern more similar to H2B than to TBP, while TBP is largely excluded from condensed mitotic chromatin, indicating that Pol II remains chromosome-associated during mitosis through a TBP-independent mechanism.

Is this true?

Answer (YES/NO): NO